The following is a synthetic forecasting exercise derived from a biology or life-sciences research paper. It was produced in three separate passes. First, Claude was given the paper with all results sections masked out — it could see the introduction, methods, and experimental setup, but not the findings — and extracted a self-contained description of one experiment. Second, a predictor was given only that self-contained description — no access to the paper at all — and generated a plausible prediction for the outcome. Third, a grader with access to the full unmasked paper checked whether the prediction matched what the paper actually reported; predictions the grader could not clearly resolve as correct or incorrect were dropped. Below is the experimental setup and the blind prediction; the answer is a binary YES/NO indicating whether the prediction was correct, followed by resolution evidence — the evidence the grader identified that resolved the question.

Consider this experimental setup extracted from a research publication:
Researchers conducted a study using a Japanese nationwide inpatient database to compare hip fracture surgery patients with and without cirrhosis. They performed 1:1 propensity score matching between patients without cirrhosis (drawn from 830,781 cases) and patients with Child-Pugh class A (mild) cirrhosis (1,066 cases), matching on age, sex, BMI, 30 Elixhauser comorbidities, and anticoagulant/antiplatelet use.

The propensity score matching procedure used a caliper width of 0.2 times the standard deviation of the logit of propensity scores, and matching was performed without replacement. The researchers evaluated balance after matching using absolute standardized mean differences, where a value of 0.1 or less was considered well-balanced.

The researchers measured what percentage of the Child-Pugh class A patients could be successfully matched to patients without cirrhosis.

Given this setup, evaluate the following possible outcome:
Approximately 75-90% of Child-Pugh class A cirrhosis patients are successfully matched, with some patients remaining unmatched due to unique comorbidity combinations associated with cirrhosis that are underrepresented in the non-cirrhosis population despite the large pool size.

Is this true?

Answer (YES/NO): NO